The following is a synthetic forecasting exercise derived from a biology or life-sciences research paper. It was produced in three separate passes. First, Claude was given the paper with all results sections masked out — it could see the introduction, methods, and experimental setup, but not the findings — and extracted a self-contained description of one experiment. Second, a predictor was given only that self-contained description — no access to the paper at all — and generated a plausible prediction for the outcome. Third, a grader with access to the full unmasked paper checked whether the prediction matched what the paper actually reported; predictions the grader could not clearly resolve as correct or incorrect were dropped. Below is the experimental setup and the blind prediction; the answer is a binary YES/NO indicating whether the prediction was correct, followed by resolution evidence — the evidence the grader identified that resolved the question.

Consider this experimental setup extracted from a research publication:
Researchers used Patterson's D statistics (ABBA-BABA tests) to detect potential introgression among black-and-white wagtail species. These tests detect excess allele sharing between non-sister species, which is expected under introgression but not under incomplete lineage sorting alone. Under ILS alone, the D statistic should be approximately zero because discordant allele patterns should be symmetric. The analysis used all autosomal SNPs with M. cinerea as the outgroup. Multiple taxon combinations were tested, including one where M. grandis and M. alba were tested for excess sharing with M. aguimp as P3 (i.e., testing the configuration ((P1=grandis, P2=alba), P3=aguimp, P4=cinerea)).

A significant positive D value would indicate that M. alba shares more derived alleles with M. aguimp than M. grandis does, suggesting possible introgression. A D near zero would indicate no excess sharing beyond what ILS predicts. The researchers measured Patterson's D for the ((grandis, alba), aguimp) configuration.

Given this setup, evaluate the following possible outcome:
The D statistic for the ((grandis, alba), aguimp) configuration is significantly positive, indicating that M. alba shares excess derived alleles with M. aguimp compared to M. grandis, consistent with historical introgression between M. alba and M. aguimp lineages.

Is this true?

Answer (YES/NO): YES